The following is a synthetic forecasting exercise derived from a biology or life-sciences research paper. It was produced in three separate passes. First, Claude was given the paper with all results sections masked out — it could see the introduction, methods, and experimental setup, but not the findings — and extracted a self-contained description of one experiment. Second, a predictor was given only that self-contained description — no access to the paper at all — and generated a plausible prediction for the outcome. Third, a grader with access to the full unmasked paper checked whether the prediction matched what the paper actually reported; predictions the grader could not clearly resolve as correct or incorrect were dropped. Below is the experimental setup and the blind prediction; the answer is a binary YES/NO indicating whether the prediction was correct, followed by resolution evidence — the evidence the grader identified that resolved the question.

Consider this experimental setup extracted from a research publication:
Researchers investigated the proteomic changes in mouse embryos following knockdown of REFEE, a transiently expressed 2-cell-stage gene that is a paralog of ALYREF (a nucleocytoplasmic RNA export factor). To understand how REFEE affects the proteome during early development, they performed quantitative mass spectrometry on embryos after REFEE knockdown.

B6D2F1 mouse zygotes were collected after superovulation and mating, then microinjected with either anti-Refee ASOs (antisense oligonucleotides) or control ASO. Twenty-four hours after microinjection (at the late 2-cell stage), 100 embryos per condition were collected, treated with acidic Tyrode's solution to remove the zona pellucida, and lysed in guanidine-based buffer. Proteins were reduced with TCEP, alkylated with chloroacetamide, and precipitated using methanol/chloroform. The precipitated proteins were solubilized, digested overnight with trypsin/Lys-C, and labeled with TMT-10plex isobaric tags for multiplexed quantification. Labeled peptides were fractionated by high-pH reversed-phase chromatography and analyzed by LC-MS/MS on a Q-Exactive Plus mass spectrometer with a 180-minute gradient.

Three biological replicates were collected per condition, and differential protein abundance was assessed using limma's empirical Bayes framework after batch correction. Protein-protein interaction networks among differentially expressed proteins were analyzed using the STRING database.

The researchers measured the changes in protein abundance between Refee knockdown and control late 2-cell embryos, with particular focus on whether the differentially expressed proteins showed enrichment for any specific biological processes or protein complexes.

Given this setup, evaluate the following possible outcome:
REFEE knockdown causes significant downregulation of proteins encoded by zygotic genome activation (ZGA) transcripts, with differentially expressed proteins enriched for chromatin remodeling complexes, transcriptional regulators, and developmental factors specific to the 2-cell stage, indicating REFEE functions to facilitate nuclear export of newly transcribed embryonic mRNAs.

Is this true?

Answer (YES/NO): NO